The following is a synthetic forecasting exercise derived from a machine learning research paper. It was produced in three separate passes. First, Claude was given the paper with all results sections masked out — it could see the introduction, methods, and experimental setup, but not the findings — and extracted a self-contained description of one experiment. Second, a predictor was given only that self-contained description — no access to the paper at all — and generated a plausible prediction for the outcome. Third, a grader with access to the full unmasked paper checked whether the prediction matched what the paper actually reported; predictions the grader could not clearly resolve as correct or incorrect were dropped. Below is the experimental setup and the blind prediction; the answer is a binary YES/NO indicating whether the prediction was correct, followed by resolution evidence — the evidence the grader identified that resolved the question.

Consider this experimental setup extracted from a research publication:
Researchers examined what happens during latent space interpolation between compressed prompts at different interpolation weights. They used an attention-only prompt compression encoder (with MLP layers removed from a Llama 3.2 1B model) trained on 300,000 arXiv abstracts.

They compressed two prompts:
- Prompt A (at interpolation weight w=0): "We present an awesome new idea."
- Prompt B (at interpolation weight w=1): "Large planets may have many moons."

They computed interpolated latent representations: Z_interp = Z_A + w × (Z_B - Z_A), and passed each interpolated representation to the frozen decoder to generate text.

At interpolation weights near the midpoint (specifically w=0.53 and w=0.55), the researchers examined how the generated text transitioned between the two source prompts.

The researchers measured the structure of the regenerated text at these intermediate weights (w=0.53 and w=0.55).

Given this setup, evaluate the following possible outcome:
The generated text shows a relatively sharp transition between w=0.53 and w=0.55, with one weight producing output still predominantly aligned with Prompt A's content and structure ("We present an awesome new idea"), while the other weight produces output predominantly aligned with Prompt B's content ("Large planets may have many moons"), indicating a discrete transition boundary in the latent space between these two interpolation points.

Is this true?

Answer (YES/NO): YES